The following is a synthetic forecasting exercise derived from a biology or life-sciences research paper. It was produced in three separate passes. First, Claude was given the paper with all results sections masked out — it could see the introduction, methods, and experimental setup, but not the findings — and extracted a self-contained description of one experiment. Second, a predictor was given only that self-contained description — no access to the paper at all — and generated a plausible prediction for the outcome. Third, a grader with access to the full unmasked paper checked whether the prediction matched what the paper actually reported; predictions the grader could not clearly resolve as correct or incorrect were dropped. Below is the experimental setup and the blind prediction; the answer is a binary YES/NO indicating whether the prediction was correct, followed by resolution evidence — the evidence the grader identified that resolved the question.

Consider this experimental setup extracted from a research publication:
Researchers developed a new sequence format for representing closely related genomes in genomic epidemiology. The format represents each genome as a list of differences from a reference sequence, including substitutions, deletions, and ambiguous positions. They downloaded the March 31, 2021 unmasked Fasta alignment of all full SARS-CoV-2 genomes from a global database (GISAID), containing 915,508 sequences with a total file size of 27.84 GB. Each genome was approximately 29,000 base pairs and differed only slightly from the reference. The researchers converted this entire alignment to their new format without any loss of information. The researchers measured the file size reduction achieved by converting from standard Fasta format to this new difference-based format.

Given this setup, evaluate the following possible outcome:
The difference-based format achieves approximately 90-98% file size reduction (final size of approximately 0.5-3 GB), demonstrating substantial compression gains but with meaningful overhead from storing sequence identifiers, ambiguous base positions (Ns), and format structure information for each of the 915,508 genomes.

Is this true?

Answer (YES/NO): NO